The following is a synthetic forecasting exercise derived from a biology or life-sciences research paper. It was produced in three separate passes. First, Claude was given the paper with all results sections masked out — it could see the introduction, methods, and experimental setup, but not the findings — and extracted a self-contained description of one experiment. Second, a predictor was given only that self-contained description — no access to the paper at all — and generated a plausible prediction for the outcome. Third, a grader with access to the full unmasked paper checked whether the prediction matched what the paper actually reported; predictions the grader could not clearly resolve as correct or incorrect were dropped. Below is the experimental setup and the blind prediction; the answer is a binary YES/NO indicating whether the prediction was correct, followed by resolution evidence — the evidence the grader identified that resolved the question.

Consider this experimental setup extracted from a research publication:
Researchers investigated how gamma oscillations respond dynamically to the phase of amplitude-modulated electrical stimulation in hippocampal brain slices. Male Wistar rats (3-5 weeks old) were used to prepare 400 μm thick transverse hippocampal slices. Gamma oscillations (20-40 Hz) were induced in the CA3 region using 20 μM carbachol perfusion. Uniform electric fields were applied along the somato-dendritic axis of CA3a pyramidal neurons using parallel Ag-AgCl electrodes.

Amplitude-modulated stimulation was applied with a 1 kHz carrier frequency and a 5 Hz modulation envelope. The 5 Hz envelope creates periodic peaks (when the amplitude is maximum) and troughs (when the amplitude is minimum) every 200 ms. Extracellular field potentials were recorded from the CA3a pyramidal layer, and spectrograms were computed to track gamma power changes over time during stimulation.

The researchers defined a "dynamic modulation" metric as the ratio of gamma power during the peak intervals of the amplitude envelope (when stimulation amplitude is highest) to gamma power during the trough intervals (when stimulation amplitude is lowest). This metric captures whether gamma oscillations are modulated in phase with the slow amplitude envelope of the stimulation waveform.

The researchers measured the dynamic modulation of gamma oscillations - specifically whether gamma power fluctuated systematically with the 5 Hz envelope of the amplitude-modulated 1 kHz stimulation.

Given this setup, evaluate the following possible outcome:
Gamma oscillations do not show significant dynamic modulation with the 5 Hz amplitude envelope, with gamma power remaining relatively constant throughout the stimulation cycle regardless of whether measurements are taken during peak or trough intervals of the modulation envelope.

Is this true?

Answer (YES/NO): NO